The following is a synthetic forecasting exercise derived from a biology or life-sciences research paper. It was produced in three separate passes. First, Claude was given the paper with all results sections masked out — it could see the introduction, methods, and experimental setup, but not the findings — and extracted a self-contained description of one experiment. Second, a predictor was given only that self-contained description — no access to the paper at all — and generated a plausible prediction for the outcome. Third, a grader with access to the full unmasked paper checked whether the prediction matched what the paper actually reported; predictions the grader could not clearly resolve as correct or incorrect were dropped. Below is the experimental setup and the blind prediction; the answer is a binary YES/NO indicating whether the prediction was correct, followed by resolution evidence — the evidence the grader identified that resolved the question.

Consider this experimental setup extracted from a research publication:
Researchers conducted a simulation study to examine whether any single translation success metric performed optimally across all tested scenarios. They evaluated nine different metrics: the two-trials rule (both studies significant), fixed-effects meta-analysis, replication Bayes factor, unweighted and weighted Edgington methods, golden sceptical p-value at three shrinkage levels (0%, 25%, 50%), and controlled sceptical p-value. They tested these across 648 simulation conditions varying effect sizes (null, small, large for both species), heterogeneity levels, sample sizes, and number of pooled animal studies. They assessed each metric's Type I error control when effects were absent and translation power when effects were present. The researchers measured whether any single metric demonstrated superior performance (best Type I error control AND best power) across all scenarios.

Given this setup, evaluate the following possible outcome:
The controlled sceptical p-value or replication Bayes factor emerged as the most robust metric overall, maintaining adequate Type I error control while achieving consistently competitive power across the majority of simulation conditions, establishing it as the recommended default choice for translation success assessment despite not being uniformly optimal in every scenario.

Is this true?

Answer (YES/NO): NO